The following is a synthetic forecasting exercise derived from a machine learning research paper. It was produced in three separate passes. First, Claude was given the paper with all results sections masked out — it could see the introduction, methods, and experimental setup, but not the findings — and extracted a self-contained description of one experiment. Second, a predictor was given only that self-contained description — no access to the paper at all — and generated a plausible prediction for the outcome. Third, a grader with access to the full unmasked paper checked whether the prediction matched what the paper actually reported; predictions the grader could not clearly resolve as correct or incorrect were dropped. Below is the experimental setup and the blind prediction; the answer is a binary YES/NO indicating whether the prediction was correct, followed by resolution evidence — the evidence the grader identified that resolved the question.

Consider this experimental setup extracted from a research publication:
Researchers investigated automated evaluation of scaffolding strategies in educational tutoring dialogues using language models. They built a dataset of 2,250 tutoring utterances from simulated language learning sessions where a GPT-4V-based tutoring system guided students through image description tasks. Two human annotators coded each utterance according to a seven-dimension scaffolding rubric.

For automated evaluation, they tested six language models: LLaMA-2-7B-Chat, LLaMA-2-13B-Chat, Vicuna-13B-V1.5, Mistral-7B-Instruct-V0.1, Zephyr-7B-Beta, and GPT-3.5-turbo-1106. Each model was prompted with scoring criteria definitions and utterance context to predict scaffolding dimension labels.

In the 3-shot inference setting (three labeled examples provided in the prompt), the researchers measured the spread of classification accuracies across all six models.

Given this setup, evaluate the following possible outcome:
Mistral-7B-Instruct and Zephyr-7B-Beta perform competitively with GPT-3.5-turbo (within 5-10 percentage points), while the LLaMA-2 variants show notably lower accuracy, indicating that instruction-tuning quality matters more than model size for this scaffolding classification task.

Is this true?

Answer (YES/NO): NO